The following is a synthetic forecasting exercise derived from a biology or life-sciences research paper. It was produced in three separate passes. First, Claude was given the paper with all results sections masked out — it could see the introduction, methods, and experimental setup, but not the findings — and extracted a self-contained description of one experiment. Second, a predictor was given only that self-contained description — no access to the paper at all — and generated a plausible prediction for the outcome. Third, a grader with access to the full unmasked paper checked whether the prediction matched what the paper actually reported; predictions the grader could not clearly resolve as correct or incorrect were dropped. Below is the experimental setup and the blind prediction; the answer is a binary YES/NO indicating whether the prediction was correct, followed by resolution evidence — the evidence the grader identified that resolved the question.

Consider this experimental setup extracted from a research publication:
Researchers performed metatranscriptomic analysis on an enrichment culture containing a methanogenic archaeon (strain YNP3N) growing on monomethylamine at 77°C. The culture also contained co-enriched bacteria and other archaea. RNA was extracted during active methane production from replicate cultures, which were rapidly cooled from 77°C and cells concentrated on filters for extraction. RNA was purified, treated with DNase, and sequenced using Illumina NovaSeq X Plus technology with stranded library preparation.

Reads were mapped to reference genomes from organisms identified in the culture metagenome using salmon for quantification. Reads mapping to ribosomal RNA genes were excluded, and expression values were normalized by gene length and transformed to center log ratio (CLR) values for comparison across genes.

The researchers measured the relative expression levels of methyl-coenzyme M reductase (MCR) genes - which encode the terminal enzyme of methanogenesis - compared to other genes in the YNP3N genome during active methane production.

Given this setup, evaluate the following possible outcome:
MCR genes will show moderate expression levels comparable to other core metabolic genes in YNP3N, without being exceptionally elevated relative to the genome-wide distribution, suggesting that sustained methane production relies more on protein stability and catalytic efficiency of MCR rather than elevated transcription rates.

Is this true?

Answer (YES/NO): NO